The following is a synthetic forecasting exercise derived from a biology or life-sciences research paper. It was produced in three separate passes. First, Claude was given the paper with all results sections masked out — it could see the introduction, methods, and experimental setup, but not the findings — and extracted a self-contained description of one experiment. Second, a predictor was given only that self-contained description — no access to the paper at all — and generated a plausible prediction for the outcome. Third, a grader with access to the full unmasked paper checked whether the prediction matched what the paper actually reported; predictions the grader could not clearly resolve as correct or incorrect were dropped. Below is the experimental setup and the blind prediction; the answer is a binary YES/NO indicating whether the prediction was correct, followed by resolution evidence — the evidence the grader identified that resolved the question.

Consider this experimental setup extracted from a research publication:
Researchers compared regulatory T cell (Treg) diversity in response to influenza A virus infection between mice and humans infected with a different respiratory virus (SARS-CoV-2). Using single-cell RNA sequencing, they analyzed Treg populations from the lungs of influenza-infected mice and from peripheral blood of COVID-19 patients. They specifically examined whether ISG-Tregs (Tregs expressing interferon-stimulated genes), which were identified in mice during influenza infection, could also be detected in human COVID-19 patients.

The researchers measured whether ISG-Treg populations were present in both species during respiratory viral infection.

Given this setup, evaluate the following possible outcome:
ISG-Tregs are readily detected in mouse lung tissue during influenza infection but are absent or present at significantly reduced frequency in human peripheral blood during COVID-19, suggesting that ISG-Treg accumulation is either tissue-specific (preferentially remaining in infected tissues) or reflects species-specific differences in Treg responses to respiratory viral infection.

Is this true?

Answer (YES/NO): NO